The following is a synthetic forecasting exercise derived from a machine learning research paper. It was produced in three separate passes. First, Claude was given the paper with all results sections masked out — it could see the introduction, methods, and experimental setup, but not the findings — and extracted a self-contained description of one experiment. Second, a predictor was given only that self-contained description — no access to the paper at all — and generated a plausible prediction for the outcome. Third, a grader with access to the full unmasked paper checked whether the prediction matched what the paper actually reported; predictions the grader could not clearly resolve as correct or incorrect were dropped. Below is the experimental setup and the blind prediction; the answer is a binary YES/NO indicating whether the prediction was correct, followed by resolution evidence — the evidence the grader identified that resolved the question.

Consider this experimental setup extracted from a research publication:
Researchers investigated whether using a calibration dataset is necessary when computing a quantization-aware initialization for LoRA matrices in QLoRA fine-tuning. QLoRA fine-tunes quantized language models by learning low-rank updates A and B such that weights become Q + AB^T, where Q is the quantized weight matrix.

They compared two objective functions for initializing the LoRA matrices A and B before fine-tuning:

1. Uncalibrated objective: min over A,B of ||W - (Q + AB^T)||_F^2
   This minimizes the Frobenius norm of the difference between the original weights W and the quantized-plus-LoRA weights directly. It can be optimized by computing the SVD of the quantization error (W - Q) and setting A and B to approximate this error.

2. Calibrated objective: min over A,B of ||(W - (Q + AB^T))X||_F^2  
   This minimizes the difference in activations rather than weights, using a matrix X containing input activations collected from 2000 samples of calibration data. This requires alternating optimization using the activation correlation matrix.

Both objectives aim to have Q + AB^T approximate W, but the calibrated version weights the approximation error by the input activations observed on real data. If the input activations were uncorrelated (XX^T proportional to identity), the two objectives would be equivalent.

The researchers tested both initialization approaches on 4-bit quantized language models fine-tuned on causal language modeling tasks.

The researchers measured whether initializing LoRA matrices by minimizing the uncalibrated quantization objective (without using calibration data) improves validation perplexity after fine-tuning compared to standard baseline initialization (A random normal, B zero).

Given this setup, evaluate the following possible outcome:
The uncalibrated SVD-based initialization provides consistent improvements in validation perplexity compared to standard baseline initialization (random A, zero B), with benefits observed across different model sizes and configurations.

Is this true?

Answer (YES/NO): NO